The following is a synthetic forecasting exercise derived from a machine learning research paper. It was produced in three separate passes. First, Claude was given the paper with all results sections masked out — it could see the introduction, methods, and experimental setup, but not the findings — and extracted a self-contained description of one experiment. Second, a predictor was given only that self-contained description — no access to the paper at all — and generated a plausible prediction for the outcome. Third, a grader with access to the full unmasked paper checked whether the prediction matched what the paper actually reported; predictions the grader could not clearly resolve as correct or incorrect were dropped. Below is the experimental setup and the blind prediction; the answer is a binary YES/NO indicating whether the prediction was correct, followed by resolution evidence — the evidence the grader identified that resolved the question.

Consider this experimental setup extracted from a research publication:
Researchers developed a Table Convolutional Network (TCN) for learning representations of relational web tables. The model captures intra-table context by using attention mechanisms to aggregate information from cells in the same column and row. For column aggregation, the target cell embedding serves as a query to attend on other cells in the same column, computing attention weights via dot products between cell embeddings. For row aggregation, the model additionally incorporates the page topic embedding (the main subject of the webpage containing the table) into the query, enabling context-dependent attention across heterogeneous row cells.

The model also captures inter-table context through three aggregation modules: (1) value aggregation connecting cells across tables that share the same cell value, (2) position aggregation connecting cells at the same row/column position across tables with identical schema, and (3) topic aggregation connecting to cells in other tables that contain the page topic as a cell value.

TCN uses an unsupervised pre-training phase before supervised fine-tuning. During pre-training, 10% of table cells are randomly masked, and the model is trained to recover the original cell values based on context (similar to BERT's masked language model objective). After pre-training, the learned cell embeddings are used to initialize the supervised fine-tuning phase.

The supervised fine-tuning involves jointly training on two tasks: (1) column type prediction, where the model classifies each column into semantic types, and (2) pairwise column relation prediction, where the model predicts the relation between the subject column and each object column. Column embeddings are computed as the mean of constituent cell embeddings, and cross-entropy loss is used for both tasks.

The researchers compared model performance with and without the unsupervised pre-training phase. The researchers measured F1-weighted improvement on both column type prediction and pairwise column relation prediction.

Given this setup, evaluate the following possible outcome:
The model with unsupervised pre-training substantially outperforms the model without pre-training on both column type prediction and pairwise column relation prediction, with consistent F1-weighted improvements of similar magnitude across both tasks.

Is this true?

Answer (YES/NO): NO